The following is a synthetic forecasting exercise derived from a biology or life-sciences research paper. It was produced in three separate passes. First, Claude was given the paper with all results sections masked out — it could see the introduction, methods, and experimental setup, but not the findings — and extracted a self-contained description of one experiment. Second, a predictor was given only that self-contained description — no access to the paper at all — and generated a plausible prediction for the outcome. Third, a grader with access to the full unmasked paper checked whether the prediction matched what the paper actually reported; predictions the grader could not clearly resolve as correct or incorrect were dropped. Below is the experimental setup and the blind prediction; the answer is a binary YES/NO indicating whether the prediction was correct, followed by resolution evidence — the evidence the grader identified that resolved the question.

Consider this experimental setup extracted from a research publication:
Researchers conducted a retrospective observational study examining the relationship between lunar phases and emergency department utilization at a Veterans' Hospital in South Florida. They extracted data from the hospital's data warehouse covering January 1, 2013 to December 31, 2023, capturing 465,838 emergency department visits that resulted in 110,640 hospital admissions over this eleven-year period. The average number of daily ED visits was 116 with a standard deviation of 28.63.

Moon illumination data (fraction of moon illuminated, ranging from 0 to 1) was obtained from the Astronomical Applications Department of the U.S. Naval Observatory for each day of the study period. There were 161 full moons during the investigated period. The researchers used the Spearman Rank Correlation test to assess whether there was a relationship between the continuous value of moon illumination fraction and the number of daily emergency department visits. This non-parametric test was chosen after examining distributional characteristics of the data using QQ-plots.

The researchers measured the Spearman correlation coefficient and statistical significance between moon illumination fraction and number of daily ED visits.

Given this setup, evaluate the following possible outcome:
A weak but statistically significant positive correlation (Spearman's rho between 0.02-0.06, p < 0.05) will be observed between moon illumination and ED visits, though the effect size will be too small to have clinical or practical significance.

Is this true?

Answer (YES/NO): NO